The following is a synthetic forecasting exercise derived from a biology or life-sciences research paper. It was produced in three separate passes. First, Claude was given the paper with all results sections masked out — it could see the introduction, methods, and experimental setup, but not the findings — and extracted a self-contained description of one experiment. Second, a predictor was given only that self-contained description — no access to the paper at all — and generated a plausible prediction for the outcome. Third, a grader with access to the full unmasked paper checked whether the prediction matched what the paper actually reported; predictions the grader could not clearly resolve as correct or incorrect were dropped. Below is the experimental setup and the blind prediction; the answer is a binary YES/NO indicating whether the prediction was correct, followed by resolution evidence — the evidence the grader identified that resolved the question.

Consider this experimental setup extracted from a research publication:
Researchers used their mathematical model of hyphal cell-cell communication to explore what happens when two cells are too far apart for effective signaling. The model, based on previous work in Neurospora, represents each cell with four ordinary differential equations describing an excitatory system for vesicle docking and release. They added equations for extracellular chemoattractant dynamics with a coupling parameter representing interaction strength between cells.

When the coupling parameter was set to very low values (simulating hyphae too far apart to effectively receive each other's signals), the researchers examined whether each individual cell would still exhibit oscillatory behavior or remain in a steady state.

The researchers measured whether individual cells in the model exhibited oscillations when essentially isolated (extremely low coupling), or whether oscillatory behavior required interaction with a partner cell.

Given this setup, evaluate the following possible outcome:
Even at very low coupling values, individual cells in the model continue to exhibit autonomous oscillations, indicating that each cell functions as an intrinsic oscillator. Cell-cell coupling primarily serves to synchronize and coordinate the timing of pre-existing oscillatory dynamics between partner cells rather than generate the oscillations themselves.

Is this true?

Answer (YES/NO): YES